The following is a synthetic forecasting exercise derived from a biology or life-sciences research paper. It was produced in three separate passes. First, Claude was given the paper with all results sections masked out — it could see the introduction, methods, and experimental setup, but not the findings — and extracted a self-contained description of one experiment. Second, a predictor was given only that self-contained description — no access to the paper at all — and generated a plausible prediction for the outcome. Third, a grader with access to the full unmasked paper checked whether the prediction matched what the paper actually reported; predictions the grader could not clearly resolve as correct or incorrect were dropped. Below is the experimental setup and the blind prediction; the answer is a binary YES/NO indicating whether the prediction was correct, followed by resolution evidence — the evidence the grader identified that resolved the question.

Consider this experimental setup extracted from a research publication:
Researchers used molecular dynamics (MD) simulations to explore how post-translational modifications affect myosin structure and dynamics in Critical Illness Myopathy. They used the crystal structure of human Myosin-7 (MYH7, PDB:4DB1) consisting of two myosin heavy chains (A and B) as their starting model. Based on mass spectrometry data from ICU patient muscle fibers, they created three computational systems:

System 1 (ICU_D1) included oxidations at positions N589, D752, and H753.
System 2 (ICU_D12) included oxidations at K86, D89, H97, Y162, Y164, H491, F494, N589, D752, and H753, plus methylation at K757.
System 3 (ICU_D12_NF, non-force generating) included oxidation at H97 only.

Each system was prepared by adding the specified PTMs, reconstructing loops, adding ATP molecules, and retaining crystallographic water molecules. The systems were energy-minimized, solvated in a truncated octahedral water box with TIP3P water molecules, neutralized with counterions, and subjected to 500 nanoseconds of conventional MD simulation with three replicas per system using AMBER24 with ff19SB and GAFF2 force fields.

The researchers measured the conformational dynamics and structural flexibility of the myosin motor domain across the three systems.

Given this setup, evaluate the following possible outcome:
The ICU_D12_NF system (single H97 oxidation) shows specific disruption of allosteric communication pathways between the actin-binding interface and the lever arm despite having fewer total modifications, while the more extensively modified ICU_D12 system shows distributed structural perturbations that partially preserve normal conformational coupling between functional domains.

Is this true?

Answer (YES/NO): NO